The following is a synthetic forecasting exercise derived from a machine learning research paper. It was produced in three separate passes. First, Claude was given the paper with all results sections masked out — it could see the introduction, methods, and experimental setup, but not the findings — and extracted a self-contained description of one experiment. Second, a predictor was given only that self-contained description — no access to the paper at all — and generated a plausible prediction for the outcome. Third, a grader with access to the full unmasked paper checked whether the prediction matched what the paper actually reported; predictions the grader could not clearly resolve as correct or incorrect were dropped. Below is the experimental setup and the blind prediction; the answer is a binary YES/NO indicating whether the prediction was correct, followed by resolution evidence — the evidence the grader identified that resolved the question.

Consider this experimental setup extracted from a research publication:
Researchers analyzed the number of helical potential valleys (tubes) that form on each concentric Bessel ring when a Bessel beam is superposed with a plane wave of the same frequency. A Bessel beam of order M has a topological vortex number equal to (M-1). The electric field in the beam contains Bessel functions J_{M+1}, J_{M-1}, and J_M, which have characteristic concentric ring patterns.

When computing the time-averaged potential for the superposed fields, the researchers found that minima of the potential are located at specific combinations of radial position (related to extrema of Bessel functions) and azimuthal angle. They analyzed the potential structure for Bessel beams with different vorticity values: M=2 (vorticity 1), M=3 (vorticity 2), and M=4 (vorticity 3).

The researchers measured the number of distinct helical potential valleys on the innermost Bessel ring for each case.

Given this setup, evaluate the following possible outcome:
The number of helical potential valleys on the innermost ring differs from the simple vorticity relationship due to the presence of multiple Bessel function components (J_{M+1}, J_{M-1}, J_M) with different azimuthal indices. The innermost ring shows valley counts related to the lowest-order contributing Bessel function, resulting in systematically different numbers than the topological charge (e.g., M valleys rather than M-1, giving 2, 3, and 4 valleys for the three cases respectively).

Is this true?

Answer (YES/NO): NO